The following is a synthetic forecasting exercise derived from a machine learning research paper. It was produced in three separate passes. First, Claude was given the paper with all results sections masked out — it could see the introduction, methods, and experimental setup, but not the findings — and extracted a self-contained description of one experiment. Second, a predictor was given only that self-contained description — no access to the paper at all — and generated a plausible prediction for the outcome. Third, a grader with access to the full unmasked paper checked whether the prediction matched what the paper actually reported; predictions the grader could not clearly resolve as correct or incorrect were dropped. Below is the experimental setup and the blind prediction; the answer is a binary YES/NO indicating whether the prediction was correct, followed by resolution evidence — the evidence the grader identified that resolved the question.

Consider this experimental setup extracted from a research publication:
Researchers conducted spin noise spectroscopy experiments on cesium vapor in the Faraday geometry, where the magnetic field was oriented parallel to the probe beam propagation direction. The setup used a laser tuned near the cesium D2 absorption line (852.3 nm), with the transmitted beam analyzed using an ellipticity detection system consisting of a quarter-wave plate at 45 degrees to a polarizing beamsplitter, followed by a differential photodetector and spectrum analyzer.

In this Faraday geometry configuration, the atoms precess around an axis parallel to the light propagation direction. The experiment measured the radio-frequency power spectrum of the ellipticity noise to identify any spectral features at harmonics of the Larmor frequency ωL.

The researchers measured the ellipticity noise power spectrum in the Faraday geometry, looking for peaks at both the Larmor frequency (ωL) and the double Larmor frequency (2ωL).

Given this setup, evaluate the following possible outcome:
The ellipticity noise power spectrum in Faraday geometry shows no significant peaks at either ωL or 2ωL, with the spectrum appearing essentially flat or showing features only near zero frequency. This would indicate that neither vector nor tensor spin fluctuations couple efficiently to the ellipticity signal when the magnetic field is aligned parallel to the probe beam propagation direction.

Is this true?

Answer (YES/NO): NO